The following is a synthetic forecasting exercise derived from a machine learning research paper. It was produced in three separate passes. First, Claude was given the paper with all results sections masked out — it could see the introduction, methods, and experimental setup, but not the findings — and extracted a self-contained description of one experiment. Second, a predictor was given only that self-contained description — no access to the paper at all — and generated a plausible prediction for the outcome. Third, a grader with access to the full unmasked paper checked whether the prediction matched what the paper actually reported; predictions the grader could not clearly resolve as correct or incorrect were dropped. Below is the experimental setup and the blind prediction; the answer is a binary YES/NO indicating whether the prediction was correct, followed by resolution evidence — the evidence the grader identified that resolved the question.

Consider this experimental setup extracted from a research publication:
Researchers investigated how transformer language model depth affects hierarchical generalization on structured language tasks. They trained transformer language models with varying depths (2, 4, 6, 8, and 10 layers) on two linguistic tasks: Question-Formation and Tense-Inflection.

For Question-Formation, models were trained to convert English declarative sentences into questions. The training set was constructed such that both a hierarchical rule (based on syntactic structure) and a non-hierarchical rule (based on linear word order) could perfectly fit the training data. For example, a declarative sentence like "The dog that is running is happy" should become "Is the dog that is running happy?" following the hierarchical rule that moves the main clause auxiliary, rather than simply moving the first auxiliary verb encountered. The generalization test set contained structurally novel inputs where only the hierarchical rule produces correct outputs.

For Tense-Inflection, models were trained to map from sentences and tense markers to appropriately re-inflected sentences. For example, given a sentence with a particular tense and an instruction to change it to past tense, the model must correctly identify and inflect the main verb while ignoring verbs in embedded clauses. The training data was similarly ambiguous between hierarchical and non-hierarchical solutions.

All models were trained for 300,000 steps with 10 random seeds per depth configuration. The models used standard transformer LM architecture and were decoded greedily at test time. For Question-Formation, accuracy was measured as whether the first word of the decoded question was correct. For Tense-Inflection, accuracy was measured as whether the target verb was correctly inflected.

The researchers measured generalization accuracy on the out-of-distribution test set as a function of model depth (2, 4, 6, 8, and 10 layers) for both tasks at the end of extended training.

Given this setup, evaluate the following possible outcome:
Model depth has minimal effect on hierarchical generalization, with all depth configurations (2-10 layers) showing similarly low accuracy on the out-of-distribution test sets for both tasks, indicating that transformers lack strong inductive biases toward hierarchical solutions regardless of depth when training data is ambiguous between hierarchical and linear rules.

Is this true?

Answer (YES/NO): NO